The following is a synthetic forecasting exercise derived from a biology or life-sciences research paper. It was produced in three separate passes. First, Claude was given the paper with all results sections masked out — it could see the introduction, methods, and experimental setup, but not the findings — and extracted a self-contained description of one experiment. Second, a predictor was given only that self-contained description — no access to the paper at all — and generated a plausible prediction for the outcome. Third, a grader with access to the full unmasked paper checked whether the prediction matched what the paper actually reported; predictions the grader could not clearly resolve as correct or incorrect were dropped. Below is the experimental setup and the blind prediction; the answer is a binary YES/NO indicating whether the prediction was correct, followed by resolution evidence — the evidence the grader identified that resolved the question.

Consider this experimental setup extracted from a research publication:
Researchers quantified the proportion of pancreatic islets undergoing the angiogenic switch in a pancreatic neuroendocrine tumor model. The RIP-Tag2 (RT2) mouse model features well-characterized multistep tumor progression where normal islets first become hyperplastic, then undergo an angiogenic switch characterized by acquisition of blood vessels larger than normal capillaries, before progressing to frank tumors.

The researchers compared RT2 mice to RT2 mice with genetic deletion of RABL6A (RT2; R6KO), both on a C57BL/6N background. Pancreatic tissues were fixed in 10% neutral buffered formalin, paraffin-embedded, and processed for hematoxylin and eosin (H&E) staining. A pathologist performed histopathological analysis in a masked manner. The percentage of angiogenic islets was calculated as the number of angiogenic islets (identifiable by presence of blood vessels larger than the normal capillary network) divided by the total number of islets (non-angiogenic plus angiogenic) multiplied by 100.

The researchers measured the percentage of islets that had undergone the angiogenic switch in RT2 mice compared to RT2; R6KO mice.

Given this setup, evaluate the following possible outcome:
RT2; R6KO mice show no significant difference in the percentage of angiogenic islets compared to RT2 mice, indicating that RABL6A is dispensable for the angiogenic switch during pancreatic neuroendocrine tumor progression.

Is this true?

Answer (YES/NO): NO